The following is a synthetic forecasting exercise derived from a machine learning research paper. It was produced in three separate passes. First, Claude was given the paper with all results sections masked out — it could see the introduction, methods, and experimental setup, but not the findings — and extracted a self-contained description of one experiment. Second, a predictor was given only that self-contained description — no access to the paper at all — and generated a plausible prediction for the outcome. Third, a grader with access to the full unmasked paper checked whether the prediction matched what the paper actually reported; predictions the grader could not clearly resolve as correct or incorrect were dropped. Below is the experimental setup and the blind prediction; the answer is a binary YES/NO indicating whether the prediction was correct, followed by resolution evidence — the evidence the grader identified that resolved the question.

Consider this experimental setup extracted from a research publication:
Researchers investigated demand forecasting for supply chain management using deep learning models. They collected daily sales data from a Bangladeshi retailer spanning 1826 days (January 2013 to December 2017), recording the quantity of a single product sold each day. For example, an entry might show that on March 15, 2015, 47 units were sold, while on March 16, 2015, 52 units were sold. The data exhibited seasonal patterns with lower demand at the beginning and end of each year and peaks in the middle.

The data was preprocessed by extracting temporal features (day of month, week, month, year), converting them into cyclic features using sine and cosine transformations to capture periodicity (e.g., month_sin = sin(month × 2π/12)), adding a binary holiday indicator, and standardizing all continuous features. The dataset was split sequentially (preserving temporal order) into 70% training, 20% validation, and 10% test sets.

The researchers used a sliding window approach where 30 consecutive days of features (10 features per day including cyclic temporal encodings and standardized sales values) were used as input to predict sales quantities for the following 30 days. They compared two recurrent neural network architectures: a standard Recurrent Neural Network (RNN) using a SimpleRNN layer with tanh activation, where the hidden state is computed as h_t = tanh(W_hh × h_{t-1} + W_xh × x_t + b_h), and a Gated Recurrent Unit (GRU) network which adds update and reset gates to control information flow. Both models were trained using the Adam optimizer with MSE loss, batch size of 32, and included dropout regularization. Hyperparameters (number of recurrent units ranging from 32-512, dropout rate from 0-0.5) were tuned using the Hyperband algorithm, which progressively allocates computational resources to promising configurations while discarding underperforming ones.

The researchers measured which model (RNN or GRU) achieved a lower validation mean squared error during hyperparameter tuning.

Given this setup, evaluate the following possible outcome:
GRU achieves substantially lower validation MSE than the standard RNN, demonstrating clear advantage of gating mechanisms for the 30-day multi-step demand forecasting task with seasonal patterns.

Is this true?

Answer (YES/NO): NO